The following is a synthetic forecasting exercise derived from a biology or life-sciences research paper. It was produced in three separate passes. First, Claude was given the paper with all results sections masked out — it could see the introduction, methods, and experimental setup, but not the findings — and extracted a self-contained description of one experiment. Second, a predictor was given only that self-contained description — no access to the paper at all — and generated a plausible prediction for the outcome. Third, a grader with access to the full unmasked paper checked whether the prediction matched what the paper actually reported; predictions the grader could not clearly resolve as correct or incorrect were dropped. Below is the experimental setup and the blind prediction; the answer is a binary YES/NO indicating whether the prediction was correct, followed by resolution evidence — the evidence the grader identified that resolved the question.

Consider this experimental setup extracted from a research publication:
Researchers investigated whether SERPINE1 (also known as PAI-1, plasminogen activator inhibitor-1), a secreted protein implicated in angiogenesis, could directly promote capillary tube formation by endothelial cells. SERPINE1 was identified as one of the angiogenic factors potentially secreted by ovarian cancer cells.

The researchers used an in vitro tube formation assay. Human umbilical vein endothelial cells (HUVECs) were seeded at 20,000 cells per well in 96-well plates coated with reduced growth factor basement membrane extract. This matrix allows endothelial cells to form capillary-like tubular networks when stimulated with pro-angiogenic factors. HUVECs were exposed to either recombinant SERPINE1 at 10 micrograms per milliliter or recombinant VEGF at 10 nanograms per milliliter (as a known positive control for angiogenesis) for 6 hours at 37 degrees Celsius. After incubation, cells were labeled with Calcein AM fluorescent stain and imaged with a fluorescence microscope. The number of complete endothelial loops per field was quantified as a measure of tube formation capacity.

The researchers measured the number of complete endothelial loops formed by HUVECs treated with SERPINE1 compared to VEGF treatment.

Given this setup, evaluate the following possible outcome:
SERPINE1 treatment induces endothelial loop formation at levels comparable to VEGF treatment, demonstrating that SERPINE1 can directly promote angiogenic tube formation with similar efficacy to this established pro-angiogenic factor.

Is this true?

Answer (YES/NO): NO